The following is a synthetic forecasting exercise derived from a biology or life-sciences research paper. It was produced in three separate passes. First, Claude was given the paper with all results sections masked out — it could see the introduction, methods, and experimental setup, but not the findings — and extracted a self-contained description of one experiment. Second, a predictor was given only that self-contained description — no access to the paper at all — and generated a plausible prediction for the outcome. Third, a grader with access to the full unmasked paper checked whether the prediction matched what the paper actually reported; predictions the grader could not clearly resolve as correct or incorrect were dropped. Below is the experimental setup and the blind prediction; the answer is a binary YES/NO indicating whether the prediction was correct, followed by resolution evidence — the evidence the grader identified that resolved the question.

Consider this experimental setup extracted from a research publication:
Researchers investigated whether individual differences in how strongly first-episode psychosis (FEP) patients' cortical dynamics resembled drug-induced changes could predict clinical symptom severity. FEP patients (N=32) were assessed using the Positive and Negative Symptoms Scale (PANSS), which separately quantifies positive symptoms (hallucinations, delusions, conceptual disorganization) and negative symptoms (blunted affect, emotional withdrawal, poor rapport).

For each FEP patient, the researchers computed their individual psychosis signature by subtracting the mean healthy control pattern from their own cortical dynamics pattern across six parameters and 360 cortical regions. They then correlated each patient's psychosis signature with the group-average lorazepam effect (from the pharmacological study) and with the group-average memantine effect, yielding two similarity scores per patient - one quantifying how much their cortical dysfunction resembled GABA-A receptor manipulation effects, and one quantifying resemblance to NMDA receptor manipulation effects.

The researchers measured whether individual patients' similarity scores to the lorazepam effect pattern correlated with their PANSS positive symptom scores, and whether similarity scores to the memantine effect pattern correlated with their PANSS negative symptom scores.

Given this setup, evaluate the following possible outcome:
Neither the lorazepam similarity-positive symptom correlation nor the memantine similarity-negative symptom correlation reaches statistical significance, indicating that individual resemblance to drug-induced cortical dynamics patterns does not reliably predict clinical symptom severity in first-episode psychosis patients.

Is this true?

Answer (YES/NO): NO